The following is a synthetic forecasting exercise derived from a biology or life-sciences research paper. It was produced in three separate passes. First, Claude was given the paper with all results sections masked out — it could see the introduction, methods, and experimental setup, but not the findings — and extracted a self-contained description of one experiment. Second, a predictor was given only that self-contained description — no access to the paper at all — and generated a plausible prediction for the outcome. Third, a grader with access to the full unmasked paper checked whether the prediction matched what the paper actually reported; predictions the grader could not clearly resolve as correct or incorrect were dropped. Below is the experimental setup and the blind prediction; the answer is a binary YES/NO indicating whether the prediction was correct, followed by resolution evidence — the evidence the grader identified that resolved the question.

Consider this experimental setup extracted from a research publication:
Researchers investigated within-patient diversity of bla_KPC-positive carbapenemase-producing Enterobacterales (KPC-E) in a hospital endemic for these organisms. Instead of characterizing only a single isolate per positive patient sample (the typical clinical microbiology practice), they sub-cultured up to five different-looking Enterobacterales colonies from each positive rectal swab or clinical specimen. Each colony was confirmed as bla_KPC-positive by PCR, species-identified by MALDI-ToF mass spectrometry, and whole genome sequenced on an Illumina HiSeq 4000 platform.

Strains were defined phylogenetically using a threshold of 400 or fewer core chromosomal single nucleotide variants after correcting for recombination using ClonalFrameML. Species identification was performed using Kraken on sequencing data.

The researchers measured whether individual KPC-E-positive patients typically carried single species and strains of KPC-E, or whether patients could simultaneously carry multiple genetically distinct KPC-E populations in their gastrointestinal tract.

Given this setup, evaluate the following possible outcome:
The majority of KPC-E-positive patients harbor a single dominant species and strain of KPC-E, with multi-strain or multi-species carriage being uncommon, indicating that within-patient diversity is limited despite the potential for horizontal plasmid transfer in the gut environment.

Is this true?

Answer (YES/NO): NO